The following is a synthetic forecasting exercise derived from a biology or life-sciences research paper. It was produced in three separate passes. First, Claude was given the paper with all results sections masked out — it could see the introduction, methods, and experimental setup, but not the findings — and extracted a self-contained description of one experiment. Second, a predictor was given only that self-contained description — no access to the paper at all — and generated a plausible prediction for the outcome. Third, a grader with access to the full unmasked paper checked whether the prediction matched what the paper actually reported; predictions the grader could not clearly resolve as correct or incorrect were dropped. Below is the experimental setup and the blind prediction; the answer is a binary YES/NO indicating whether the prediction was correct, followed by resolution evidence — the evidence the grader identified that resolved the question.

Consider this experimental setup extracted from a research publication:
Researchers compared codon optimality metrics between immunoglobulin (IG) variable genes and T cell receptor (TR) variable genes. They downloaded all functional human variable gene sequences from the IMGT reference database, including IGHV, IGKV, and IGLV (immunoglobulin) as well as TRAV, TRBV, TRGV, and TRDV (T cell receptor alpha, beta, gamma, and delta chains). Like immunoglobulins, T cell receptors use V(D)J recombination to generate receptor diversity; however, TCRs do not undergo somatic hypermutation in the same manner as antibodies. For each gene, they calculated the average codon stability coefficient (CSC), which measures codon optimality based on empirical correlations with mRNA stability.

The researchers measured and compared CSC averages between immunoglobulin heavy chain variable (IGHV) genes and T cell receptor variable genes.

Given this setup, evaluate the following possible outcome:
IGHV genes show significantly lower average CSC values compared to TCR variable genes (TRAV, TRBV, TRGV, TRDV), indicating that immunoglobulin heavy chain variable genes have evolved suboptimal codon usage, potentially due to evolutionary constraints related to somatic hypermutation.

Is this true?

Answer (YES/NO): NO